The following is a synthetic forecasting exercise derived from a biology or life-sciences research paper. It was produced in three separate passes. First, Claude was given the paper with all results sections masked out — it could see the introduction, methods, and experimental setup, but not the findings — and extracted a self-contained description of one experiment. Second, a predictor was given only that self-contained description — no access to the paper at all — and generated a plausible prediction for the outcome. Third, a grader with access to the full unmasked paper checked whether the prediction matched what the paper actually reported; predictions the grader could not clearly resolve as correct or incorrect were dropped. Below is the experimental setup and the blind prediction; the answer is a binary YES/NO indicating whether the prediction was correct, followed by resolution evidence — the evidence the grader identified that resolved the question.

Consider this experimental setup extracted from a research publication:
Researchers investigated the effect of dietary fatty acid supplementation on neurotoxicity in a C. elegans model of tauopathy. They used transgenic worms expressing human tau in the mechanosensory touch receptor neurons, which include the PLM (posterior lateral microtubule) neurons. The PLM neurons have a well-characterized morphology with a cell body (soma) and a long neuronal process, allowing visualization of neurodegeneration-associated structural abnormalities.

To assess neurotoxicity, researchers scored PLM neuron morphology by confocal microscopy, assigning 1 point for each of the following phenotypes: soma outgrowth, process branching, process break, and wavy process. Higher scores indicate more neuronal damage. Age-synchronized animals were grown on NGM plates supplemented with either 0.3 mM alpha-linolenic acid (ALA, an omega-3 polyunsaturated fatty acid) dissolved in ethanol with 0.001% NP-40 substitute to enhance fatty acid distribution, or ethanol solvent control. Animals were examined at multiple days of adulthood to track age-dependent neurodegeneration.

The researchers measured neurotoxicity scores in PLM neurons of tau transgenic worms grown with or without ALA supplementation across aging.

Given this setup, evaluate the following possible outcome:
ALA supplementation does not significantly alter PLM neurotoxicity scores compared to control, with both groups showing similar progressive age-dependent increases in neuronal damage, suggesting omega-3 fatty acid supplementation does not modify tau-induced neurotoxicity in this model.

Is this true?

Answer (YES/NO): NO